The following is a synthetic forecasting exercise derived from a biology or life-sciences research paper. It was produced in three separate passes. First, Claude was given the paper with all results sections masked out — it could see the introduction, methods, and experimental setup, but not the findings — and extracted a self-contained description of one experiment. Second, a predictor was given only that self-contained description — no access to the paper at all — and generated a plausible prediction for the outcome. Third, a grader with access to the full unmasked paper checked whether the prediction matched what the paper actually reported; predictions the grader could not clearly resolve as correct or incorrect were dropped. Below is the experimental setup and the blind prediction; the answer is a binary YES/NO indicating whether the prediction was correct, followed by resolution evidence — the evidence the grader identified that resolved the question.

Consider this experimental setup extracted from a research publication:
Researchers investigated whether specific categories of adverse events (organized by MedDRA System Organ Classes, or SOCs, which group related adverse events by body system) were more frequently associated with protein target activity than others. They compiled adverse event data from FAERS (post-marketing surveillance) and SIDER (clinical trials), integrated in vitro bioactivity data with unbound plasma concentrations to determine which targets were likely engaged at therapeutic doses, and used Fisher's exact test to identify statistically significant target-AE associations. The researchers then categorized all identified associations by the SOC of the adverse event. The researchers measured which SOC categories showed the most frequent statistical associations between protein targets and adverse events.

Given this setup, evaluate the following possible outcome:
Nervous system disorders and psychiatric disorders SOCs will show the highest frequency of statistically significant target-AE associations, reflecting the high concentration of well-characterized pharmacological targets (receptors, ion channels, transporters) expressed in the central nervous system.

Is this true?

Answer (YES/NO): NO